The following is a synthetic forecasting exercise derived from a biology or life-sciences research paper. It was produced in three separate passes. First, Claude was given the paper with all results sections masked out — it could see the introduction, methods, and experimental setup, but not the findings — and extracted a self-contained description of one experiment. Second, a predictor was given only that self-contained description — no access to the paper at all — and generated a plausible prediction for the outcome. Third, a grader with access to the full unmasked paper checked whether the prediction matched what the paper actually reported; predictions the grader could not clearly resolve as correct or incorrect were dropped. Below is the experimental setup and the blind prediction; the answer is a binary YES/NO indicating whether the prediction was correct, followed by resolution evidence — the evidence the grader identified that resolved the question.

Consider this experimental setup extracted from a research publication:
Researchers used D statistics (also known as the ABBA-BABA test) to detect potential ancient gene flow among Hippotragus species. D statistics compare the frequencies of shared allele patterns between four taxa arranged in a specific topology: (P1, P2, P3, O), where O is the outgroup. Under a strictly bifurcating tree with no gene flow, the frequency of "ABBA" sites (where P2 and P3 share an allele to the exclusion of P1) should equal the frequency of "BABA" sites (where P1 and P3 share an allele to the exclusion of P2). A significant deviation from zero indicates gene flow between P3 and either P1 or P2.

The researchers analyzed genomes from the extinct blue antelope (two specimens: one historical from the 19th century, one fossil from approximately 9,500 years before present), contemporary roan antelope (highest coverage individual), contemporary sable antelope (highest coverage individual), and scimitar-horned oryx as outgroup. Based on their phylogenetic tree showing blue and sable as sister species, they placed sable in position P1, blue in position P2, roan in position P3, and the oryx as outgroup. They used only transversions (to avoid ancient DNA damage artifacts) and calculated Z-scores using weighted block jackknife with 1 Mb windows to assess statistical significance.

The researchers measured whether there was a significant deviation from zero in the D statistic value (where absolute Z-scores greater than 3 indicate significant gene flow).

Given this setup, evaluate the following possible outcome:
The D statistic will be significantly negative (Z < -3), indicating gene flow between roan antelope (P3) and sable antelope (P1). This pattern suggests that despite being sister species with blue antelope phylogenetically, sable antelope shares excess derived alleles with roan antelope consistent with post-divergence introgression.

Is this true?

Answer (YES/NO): NO